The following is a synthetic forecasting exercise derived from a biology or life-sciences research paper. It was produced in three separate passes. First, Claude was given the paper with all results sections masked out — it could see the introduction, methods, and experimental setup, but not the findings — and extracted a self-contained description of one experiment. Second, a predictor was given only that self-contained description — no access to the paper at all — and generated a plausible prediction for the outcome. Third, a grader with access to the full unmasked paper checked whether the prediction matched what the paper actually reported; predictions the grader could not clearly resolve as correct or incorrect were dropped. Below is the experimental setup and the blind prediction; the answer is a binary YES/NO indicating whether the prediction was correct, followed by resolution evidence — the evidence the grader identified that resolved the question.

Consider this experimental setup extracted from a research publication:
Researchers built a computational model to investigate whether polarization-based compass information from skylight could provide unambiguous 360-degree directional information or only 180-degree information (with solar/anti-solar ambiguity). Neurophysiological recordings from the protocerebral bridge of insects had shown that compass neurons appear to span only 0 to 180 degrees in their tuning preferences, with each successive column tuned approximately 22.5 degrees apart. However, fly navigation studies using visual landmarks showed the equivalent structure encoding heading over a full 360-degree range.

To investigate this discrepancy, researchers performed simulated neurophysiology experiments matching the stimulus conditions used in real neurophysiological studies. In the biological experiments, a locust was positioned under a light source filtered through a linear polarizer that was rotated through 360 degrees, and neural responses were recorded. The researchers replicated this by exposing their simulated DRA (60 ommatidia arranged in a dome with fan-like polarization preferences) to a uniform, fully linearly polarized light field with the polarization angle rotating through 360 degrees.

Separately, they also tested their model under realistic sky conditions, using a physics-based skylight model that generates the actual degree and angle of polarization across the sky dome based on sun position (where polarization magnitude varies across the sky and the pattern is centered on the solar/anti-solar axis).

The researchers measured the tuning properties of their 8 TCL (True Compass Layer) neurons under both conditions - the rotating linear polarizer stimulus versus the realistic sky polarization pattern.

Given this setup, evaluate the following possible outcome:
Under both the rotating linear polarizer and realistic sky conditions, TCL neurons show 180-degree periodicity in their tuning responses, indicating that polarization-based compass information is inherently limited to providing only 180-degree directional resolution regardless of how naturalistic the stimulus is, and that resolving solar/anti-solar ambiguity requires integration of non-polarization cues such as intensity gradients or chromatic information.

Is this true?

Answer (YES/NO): NO